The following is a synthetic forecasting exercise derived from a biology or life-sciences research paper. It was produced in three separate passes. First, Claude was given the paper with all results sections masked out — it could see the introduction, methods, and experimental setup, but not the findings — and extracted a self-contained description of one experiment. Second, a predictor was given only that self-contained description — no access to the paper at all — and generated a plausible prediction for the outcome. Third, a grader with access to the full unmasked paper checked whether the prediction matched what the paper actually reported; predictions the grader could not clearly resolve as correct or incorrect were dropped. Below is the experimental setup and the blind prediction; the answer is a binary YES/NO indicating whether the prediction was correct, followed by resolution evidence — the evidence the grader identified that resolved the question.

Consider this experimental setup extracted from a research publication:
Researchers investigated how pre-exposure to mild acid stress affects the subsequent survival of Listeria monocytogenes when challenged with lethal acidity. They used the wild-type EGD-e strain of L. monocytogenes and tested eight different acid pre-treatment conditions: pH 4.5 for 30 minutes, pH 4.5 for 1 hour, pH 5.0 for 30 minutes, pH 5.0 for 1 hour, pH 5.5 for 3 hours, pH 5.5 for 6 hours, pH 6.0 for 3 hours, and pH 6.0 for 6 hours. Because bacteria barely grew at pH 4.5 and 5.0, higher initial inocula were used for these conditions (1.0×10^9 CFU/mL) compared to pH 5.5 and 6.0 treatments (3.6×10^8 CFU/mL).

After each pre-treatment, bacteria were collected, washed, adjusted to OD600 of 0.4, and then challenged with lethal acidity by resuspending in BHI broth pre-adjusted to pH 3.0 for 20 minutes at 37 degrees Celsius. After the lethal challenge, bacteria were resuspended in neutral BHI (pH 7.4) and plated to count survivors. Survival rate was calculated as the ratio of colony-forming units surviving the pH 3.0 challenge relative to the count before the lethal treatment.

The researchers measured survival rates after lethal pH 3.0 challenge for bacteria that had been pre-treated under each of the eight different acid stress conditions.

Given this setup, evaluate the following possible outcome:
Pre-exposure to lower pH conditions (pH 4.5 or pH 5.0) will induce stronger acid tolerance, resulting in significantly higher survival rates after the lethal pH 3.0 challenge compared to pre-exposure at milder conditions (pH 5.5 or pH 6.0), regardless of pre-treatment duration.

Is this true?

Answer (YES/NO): NO